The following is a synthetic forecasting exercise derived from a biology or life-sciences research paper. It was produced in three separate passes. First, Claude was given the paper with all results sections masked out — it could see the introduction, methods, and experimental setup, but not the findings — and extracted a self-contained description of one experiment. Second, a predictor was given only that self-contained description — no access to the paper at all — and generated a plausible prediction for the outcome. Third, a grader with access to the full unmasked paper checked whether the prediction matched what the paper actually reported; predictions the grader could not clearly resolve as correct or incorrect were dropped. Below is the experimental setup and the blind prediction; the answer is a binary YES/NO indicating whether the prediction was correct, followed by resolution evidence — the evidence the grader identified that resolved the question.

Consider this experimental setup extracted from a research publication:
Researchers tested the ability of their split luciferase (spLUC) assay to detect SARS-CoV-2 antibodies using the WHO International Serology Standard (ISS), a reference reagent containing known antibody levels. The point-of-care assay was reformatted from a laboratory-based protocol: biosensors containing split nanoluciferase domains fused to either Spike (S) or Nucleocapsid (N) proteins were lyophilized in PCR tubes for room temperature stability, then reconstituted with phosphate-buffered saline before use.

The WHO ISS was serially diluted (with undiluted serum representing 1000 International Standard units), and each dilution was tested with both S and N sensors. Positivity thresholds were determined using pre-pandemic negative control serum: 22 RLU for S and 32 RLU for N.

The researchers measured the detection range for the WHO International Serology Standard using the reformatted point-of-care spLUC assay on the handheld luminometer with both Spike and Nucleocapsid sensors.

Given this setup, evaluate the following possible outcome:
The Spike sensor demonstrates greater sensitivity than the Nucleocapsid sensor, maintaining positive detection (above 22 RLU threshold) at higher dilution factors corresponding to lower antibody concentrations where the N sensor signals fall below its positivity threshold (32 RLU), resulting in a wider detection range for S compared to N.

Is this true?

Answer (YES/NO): NO